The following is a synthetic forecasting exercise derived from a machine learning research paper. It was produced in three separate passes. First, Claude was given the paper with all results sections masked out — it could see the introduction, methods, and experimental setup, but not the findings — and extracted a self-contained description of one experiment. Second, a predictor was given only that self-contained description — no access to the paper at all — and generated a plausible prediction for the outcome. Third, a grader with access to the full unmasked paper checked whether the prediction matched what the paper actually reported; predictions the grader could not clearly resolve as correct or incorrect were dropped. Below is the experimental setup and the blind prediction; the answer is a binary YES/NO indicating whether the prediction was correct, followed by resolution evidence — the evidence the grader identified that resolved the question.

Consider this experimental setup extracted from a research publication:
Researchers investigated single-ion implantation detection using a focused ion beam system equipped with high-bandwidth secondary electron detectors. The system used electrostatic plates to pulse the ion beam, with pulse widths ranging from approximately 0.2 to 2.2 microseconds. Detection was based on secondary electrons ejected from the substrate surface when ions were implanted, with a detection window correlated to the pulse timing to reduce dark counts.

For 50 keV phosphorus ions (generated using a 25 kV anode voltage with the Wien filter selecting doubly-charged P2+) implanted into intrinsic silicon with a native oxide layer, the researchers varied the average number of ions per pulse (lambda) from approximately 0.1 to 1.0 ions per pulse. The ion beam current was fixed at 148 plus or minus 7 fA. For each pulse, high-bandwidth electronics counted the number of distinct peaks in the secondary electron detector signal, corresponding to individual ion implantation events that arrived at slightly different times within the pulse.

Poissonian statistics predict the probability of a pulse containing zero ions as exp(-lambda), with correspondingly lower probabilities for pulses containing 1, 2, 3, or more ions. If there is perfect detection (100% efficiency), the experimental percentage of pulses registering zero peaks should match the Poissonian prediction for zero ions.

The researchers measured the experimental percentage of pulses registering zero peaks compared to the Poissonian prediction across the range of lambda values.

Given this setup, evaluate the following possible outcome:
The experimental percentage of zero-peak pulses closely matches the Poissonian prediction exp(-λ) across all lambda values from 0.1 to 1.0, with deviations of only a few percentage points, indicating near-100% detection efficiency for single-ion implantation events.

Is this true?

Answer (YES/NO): NO